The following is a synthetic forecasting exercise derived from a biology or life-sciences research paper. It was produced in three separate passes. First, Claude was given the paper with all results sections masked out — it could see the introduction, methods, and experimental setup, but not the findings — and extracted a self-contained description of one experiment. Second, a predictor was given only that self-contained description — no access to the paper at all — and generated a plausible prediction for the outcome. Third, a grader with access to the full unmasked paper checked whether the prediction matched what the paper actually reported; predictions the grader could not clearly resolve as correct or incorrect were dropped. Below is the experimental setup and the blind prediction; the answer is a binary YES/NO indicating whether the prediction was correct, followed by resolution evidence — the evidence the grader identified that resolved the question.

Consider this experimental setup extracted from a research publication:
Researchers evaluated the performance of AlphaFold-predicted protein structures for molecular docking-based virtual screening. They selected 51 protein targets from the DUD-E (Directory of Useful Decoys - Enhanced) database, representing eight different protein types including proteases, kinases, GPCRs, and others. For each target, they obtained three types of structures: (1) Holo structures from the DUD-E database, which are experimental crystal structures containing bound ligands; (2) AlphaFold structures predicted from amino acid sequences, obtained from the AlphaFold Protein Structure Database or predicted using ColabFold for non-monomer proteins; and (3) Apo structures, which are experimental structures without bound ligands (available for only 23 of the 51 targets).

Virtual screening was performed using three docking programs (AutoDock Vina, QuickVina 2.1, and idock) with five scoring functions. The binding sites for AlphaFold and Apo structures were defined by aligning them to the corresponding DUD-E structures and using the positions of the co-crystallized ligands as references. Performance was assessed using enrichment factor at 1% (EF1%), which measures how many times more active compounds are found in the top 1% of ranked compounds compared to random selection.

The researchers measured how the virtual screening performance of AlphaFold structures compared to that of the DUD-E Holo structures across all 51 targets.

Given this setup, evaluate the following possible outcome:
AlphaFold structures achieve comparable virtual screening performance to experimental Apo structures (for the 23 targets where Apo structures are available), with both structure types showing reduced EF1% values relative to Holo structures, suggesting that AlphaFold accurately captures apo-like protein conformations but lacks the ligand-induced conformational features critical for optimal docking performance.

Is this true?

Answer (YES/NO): NO